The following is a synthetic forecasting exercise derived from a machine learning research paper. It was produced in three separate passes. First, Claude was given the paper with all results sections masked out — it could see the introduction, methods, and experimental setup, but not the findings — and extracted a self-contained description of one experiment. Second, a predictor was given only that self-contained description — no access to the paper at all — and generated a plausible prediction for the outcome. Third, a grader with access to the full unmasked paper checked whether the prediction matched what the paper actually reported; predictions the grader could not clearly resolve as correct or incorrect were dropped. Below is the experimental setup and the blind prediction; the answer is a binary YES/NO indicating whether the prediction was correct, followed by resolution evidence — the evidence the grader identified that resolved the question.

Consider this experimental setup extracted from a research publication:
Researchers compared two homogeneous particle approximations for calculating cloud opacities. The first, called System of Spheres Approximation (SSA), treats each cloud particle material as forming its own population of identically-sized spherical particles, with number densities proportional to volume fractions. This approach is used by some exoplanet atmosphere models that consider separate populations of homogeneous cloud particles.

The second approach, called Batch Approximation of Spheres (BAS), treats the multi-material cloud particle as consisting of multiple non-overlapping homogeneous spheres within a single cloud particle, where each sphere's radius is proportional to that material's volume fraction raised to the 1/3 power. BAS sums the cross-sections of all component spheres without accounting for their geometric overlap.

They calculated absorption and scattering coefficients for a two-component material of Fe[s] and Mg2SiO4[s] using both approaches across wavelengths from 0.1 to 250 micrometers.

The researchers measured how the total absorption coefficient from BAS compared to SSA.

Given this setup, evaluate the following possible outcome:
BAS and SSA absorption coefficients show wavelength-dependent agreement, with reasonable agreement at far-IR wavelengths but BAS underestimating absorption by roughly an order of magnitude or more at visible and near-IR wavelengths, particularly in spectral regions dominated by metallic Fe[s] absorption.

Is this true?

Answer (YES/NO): NO